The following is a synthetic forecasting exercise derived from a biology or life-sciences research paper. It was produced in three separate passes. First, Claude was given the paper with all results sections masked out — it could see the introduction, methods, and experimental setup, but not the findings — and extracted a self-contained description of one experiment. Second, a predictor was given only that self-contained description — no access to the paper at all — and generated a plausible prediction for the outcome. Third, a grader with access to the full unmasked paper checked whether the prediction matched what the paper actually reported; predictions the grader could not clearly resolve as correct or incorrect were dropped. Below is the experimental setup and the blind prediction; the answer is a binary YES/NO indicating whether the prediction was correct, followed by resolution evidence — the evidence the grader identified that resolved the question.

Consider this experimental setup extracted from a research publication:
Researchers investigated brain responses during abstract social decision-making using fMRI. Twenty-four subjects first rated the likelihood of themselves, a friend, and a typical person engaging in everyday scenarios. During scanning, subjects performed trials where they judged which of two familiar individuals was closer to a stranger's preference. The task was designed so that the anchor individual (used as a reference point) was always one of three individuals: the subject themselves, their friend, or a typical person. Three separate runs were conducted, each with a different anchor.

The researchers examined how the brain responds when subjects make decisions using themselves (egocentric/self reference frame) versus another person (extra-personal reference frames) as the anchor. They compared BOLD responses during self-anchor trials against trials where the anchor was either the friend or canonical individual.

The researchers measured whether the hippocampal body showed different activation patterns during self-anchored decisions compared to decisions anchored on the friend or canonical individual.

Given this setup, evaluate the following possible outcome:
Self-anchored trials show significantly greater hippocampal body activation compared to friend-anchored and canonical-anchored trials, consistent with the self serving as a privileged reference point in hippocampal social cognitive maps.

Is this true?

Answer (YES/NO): NO